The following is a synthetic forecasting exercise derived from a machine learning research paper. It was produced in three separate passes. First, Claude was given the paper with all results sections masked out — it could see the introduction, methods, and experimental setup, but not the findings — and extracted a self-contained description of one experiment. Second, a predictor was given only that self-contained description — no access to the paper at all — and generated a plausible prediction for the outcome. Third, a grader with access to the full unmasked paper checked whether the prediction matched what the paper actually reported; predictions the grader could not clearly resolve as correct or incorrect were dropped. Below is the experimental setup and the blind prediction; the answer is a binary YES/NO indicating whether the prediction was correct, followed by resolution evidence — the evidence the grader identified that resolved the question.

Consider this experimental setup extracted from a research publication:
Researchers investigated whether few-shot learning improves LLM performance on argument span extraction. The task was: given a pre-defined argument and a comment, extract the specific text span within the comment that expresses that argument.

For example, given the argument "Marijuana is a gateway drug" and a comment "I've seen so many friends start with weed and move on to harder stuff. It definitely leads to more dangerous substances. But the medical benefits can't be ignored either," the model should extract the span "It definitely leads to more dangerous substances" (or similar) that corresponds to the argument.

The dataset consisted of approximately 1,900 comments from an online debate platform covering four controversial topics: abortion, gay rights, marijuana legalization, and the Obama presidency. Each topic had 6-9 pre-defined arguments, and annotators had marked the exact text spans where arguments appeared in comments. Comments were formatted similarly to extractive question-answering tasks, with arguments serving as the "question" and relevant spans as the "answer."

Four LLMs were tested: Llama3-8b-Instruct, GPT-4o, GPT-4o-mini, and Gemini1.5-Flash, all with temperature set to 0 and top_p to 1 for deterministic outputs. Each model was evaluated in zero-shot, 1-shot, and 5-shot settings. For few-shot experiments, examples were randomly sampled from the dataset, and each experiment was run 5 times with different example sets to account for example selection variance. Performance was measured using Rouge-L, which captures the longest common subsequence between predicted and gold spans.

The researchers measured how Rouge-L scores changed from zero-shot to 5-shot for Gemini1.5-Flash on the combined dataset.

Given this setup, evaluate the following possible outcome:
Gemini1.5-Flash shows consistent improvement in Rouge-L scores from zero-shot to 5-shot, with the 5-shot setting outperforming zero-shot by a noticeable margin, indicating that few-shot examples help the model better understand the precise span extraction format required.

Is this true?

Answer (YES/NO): YES